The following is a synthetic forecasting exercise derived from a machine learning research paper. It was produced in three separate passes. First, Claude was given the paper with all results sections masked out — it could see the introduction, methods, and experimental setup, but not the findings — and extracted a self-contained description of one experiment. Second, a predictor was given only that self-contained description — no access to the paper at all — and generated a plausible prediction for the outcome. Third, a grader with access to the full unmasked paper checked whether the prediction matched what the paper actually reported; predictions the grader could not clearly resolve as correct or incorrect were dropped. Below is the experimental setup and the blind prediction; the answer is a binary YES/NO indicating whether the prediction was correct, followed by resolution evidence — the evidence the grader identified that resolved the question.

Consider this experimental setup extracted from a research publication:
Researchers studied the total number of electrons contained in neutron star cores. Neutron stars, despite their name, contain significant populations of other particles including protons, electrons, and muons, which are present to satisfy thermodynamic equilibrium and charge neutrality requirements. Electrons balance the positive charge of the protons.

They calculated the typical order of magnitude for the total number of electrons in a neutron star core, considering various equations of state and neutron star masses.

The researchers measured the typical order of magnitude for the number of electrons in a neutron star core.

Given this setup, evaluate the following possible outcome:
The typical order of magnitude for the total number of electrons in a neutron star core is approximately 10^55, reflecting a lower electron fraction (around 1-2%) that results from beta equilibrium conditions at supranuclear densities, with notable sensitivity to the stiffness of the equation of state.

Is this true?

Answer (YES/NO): NO